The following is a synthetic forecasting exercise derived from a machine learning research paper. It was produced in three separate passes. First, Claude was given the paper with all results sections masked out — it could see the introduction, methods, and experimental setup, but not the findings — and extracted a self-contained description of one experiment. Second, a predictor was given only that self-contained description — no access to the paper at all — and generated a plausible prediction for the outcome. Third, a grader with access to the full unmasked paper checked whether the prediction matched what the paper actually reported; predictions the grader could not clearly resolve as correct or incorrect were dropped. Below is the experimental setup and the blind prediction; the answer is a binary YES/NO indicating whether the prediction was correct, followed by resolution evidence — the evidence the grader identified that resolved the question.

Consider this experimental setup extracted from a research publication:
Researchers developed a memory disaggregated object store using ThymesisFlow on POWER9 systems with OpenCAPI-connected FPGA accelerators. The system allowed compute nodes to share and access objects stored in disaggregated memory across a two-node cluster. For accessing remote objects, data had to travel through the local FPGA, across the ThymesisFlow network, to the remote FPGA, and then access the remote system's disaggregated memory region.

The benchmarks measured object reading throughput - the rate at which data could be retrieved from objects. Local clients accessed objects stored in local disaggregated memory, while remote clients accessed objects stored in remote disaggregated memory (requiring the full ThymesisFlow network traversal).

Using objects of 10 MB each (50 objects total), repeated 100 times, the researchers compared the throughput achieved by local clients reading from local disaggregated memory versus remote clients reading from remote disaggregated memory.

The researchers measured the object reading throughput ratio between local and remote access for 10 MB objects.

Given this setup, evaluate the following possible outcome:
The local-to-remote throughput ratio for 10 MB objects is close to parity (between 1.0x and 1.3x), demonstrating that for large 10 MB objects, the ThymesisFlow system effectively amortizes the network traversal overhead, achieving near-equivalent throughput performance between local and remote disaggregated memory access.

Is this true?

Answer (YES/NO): YES